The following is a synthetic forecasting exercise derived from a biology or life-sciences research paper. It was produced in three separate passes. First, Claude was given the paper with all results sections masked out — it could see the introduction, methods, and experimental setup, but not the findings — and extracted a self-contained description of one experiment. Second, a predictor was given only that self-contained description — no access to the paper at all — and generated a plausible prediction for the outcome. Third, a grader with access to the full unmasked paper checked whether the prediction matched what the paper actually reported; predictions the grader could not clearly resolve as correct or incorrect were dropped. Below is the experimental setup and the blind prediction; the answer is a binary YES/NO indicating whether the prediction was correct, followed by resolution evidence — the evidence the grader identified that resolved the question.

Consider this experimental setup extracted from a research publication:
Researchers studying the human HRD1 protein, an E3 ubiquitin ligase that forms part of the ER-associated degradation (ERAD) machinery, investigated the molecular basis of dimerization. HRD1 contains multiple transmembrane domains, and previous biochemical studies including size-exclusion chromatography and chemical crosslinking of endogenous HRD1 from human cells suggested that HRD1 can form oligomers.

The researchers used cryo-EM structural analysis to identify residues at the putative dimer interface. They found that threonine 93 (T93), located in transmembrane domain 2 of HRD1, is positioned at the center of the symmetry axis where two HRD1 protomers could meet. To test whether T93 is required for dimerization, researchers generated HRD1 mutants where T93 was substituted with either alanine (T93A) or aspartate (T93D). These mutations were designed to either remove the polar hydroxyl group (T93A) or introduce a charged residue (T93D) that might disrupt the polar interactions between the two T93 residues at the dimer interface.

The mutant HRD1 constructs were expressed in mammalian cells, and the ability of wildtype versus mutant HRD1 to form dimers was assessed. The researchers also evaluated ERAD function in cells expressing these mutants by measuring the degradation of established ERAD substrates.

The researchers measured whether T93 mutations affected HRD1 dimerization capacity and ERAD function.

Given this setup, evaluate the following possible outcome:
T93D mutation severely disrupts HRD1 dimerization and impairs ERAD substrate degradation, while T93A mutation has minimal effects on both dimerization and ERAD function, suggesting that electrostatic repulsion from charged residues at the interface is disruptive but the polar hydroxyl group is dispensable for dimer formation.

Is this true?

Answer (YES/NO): NO